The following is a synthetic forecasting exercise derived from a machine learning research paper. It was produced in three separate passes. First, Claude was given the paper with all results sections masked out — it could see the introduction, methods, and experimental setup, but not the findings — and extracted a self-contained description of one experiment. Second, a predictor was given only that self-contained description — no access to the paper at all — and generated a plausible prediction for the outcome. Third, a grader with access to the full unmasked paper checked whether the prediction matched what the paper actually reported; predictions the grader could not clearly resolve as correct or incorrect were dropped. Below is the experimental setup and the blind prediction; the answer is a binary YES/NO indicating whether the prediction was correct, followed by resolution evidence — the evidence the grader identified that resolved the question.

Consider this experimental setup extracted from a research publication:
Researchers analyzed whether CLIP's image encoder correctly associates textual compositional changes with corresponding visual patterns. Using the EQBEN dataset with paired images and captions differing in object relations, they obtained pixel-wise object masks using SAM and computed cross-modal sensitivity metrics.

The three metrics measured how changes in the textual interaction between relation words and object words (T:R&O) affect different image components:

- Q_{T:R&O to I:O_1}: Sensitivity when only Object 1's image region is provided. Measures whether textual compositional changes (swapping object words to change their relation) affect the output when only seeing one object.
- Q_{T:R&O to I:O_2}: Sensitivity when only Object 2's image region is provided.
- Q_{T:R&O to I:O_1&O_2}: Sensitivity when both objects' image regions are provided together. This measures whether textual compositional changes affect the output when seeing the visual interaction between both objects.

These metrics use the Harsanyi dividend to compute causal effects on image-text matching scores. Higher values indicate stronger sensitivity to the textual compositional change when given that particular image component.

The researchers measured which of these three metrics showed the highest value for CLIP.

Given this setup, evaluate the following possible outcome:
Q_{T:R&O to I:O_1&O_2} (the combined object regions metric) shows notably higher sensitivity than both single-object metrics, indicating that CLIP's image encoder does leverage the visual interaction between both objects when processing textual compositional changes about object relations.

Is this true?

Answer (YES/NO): NO